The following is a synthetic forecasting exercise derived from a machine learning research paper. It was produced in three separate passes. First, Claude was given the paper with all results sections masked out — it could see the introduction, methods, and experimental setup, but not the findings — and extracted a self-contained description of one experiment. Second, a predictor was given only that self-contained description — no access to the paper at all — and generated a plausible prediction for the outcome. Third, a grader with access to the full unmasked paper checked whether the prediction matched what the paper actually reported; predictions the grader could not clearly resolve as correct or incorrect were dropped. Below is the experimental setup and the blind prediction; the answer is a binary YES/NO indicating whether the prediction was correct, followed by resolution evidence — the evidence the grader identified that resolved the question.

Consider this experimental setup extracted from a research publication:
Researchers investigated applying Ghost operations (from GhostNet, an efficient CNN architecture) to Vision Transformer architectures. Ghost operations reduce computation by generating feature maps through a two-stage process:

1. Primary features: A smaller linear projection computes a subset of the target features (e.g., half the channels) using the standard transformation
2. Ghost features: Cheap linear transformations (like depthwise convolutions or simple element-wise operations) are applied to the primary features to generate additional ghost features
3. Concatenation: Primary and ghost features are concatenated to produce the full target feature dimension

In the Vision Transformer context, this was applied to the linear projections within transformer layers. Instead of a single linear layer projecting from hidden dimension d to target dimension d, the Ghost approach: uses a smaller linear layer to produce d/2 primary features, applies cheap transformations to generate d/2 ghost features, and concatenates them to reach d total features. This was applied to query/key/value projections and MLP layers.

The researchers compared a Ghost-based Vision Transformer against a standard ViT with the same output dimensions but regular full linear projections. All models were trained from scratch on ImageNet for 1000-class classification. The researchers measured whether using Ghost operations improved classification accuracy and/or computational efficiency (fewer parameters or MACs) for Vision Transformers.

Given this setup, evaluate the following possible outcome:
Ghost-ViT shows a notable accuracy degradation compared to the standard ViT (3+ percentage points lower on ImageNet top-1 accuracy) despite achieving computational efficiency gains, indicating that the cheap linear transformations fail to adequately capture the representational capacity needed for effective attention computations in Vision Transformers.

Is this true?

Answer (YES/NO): YES